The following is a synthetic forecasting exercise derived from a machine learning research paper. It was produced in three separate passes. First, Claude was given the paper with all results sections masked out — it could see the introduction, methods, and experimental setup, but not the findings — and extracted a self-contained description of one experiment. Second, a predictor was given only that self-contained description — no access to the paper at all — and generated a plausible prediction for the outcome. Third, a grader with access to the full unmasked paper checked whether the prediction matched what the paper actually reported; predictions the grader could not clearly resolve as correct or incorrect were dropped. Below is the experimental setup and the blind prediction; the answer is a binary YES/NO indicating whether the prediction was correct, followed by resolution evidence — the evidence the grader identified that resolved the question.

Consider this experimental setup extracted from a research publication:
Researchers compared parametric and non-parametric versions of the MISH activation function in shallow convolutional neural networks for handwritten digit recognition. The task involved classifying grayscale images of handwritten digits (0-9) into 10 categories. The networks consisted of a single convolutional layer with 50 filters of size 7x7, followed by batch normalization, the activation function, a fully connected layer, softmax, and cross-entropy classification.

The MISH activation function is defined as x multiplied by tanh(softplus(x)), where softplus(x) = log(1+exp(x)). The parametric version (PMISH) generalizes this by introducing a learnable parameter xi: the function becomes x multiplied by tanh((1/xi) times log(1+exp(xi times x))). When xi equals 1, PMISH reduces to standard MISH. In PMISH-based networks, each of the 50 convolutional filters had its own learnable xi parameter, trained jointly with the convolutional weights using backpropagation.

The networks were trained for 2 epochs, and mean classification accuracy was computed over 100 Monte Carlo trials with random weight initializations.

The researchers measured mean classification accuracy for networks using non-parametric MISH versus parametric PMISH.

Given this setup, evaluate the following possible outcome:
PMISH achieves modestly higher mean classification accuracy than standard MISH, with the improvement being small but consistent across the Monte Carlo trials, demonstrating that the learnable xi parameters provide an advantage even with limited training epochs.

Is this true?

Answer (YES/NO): NO